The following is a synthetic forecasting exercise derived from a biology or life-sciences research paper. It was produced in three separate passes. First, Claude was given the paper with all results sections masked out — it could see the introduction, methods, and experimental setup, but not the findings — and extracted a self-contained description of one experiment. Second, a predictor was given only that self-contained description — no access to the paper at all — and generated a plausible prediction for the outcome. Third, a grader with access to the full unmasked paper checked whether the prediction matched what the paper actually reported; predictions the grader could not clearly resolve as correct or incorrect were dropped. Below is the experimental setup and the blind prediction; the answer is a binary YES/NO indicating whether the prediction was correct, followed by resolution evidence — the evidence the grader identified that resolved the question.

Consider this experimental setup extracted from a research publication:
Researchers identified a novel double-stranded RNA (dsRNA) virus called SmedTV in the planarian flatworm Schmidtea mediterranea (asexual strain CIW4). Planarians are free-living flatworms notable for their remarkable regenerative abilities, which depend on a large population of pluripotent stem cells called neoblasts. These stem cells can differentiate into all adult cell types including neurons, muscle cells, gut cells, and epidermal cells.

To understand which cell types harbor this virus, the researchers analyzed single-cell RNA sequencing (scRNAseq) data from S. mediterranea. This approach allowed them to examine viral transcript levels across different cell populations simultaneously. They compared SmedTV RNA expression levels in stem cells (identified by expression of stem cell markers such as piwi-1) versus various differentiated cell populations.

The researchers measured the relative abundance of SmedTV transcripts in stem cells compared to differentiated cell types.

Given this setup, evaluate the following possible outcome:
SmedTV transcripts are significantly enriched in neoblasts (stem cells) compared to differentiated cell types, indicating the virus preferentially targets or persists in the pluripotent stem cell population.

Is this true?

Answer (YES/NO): NO